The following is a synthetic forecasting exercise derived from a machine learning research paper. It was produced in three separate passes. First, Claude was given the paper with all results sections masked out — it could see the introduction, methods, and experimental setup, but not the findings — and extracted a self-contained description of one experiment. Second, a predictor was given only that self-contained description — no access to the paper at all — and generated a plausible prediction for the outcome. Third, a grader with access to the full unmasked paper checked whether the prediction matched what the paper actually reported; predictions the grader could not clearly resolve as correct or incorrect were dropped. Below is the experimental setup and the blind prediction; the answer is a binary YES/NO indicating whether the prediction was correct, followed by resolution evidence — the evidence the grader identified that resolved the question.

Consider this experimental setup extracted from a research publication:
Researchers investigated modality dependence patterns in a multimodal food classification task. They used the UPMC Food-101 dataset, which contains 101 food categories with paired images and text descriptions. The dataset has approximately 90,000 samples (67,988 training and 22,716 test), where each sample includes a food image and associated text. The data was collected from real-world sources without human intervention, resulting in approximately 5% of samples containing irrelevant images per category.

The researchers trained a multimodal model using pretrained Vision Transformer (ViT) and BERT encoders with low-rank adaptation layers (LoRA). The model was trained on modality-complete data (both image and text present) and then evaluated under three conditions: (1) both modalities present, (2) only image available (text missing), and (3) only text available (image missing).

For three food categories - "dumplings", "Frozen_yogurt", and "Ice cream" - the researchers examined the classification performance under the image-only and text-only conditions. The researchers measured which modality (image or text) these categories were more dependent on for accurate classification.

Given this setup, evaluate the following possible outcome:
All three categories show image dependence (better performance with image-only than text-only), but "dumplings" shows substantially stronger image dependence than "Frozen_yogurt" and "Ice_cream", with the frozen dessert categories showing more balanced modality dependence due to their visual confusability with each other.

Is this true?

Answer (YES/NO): NO